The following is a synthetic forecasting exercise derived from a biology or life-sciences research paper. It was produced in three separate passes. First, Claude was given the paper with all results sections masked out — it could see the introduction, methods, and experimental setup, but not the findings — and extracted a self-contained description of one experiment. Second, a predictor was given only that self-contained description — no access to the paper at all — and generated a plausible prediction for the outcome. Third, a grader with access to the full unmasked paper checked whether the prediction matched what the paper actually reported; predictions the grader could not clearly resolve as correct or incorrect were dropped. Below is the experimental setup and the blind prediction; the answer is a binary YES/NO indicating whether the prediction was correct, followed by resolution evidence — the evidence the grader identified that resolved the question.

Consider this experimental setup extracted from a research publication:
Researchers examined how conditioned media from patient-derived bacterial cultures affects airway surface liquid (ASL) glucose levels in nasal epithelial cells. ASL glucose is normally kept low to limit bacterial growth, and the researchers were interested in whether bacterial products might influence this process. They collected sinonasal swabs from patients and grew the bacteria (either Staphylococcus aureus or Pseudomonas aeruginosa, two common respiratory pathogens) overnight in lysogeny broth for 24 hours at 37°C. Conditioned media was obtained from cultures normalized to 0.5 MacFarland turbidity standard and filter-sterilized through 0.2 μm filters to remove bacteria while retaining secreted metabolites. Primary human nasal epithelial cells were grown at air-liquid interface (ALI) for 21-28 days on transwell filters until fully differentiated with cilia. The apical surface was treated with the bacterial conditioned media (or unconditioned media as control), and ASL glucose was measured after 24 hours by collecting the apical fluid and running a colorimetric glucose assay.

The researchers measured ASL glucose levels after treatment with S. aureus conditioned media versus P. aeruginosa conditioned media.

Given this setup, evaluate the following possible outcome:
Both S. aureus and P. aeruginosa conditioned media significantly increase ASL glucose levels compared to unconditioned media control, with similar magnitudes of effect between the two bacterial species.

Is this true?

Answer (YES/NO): NO